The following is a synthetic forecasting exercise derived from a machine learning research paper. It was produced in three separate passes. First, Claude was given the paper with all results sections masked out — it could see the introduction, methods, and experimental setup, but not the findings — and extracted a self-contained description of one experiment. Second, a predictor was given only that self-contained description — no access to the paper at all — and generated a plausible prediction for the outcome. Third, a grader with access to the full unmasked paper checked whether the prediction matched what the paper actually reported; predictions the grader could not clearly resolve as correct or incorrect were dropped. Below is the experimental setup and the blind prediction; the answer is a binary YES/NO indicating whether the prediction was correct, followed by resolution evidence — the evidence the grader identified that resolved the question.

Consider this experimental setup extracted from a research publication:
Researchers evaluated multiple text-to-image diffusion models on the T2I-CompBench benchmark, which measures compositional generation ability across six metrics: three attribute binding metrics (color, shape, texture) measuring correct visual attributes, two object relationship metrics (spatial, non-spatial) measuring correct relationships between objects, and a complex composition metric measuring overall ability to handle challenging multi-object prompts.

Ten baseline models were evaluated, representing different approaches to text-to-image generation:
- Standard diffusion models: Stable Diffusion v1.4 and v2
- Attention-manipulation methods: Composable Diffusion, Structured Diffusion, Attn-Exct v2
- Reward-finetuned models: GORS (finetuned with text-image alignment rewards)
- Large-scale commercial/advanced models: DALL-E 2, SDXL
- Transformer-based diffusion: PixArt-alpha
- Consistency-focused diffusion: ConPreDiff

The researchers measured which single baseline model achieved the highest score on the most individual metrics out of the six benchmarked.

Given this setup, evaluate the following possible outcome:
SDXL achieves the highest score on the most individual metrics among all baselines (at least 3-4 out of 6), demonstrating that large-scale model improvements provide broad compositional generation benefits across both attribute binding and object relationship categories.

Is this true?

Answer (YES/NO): NO